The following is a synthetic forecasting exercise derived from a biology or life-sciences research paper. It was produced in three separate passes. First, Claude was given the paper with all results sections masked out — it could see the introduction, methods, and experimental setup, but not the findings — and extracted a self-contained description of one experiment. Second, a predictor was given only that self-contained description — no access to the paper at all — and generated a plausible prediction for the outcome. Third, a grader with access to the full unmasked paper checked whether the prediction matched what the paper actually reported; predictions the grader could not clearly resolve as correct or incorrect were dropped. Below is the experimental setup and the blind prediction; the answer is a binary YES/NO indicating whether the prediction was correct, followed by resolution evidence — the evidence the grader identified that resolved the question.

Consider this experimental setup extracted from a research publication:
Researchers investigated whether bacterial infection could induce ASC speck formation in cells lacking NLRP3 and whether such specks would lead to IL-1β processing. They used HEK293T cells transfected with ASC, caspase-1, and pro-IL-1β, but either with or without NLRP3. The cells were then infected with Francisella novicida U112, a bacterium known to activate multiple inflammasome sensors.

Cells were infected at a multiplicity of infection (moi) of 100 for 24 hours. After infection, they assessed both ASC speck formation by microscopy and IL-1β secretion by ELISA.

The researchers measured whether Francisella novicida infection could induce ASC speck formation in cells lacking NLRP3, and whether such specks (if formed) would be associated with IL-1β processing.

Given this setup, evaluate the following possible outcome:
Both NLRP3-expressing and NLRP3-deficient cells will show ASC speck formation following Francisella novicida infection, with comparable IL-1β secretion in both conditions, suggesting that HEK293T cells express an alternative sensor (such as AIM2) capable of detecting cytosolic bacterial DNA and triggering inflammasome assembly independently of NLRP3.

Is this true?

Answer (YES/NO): NO